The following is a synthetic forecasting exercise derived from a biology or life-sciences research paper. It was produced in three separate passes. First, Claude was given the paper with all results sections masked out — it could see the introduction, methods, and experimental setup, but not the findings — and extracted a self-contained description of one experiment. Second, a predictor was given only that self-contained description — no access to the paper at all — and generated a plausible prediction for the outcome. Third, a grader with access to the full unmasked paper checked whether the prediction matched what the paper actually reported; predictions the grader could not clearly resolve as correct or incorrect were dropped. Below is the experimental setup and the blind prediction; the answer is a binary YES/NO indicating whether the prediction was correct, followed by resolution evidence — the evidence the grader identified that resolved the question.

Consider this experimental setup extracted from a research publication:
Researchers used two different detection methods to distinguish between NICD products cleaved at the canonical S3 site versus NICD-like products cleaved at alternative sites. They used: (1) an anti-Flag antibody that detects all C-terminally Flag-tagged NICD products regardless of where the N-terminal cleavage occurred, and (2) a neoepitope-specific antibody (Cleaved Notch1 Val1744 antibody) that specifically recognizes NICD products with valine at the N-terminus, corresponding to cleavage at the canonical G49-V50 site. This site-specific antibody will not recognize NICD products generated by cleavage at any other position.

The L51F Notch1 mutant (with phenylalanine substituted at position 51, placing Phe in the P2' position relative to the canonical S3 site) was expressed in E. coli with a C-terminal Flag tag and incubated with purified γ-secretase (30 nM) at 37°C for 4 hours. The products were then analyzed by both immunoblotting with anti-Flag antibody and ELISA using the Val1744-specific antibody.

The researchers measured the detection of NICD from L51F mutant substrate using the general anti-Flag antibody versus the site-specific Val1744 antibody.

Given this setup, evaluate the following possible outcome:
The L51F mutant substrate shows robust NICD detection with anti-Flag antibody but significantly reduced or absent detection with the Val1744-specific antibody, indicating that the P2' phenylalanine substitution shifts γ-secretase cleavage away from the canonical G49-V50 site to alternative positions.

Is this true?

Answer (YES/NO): YES